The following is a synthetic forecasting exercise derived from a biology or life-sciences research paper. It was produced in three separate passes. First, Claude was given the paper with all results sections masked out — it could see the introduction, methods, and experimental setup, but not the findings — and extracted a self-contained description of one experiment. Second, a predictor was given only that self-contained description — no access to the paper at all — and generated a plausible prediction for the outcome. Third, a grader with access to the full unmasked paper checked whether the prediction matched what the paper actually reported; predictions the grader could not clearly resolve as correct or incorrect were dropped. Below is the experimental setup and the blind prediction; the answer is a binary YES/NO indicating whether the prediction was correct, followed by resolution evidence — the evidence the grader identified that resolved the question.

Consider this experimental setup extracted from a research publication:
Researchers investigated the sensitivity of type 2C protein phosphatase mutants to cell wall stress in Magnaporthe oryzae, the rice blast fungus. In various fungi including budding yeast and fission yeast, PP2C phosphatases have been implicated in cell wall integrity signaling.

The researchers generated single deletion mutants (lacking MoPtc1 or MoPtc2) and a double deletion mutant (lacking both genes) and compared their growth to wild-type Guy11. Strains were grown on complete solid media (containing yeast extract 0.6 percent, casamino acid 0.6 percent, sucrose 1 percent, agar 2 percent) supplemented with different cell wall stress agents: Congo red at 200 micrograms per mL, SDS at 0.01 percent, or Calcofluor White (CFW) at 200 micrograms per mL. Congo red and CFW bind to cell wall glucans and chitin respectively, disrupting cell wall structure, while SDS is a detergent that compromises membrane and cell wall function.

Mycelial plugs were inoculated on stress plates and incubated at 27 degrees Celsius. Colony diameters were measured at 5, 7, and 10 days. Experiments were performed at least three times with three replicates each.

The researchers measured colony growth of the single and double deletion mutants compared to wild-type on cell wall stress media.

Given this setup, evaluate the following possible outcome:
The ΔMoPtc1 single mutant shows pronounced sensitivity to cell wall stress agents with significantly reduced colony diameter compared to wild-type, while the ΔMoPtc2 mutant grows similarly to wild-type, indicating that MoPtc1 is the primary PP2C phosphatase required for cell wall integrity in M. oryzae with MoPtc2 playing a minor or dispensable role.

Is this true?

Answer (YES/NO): NO